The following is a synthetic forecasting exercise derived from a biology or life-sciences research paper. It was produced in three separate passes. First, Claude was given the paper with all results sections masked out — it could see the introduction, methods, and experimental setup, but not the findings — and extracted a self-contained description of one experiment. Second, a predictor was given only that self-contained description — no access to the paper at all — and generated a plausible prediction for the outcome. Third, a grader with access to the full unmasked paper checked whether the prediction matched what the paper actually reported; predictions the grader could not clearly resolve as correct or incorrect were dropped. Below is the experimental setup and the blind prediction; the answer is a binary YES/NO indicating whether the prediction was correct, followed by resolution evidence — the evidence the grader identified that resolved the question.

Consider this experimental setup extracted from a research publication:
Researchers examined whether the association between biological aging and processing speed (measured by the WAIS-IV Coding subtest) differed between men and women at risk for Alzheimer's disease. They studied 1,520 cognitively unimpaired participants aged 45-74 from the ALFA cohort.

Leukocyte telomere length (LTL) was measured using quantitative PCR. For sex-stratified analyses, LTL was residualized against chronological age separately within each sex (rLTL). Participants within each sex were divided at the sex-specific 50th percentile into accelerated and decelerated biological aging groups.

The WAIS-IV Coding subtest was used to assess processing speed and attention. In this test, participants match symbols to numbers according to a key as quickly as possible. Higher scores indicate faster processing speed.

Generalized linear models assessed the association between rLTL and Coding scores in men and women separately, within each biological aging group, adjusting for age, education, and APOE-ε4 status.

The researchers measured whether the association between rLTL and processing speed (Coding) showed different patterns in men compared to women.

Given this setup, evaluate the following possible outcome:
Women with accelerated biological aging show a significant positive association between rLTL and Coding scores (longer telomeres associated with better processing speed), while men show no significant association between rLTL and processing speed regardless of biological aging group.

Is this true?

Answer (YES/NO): NO